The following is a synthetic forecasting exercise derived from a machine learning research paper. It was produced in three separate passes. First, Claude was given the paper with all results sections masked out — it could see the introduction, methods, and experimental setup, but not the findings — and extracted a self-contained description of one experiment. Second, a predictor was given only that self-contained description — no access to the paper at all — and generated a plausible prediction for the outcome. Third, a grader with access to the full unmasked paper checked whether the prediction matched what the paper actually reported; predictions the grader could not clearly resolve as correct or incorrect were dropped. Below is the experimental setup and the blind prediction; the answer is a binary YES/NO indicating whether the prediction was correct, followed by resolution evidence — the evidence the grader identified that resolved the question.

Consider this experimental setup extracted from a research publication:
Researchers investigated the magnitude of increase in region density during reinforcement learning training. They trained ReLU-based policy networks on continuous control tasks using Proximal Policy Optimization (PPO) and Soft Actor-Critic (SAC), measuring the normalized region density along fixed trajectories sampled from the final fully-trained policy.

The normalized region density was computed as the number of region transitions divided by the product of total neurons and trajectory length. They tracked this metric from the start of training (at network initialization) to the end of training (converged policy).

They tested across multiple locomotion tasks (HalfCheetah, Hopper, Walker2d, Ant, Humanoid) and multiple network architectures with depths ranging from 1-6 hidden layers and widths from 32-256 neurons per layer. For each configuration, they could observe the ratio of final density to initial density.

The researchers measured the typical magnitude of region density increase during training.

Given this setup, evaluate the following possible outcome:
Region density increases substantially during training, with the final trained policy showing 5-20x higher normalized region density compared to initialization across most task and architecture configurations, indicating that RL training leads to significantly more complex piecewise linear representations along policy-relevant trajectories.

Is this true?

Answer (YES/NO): NO